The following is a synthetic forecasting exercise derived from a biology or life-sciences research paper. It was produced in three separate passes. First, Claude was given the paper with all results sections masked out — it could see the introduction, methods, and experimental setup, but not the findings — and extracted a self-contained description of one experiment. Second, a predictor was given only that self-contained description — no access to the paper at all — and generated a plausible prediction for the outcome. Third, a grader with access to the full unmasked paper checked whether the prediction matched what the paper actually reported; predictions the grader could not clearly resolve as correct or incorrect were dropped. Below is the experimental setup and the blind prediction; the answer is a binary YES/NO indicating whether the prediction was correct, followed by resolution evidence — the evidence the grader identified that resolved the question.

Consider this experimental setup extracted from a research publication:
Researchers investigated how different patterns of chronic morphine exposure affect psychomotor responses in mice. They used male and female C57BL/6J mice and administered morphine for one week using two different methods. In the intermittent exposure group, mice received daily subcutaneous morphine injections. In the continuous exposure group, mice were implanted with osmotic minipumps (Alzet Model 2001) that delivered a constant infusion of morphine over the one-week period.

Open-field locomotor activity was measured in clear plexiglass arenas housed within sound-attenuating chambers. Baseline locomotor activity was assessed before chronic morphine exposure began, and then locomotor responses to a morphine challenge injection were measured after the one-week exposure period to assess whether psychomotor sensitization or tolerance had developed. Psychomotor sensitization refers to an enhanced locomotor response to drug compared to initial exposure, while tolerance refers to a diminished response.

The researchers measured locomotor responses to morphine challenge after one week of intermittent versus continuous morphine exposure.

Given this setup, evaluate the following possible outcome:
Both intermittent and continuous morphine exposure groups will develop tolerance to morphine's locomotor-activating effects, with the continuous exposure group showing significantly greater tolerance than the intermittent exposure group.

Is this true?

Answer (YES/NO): NO